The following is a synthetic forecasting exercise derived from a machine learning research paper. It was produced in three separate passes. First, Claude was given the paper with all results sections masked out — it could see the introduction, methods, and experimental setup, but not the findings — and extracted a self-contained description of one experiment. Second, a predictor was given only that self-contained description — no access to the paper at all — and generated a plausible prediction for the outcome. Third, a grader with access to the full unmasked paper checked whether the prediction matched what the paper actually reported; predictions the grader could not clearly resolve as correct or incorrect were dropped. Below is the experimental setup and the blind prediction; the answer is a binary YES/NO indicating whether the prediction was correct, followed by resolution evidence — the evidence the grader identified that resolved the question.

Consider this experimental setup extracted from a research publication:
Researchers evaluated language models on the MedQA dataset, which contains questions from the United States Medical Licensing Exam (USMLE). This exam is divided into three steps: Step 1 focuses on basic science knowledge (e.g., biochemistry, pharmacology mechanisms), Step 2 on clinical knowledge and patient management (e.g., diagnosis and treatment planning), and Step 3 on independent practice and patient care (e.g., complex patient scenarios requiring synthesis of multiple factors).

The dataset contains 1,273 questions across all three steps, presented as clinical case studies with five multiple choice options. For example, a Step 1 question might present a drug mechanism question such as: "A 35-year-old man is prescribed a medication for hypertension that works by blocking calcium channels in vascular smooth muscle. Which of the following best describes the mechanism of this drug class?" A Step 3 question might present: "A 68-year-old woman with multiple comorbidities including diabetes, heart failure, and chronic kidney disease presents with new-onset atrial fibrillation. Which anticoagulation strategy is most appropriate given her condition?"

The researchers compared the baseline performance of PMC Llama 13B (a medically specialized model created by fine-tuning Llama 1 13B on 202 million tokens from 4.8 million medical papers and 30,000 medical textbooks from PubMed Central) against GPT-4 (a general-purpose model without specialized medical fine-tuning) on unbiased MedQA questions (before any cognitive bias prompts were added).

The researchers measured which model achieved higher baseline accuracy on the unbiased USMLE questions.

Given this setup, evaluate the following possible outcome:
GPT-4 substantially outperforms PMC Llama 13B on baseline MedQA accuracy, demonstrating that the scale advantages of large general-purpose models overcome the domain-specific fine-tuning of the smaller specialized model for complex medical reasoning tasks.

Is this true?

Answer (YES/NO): YES